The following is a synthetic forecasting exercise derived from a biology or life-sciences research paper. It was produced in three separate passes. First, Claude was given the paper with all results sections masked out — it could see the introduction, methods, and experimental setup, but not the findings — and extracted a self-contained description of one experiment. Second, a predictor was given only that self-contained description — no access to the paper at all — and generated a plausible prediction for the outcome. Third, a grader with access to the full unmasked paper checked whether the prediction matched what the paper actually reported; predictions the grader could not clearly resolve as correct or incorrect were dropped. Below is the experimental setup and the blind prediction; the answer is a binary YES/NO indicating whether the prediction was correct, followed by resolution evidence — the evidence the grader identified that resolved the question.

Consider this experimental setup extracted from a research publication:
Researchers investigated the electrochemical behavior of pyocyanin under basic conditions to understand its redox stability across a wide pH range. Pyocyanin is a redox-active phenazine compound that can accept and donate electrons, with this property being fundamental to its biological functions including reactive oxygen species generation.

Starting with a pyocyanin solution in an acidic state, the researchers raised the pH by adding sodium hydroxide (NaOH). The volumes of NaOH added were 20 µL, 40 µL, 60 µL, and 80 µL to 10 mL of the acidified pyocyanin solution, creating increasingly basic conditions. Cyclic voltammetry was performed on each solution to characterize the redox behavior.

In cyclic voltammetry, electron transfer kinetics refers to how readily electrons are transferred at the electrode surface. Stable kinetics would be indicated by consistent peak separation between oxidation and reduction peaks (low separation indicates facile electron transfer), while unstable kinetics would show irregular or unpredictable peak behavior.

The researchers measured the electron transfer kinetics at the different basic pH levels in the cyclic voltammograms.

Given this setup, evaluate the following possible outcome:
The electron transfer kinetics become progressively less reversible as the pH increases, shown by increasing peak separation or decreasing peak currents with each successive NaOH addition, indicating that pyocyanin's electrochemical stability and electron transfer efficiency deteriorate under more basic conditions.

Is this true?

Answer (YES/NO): NO